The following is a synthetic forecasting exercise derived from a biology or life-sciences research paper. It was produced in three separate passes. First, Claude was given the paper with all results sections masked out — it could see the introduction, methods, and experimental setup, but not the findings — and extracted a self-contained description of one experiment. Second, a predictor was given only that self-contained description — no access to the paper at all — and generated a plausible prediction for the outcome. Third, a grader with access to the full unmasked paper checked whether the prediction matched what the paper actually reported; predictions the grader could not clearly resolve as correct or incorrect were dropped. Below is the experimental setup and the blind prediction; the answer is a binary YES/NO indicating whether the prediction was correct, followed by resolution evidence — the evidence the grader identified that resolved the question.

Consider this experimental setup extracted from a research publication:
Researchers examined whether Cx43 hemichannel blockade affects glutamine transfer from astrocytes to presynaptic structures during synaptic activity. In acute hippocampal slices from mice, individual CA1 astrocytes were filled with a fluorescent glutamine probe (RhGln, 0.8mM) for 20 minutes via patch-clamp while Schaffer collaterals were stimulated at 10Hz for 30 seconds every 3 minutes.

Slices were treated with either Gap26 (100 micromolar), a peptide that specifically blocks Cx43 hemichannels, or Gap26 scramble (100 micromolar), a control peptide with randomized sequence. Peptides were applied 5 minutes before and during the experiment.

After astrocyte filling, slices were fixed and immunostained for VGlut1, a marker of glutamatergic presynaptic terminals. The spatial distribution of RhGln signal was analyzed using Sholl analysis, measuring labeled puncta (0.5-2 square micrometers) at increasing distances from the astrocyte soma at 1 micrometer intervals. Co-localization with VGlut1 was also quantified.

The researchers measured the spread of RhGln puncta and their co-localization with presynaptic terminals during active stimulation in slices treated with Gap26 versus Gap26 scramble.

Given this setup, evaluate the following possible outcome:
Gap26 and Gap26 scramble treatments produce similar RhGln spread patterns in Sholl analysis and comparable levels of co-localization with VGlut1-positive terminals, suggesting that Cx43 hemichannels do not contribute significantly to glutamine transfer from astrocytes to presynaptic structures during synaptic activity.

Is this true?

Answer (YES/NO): NO